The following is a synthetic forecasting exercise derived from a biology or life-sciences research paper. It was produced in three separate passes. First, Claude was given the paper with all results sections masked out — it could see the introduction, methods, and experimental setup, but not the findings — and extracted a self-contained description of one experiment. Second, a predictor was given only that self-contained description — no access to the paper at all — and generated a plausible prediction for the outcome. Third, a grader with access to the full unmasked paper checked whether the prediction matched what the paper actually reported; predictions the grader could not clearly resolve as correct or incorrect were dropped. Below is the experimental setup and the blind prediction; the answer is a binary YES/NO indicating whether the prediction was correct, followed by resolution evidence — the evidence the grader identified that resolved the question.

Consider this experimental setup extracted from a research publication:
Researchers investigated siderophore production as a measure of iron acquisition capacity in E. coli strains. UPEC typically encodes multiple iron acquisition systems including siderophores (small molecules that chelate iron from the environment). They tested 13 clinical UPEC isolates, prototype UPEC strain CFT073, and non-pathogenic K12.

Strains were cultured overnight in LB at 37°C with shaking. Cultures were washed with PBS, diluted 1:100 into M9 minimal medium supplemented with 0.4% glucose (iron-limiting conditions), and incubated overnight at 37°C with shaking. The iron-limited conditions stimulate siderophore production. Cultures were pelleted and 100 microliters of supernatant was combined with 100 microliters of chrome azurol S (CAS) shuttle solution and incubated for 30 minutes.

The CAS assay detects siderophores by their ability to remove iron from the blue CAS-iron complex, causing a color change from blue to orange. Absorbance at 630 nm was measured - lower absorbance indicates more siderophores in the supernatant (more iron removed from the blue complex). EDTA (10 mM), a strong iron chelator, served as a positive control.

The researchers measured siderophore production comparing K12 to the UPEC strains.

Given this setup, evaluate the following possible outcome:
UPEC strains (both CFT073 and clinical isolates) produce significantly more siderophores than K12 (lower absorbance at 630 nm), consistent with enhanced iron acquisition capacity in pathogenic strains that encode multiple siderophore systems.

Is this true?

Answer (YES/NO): NO